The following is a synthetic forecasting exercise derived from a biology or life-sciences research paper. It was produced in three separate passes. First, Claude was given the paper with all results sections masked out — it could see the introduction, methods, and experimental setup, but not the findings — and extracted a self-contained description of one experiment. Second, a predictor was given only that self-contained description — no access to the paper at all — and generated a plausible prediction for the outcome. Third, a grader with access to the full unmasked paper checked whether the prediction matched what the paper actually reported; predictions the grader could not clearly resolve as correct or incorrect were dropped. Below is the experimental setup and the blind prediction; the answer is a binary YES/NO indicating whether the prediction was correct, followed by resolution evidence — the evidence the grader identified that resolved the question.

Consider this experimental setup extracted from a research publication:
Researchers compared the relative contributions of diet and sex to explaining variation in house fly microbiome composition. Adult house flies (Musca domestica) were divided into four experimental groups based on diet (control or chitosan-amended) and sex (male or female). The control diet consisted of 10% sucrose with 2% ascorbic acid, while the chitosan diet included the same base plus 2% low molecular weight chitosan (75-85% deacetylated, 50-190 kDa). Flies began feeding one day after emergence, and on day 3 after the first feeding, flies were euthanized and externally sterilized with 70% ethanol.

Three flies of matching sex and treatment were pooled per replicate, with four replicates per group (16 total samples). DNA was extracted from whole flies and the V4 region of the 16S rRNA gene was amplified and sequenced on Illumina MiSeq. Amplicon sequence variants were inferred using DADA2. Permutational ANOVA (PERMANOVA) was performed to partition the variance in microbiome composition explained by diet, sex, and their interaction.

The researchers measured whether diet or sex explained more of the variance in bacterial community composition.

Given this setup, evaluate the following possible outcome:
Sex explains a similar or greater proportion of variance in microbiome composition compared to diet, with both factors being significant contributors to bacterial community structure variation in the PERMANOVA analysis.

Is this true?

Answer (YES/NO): NO